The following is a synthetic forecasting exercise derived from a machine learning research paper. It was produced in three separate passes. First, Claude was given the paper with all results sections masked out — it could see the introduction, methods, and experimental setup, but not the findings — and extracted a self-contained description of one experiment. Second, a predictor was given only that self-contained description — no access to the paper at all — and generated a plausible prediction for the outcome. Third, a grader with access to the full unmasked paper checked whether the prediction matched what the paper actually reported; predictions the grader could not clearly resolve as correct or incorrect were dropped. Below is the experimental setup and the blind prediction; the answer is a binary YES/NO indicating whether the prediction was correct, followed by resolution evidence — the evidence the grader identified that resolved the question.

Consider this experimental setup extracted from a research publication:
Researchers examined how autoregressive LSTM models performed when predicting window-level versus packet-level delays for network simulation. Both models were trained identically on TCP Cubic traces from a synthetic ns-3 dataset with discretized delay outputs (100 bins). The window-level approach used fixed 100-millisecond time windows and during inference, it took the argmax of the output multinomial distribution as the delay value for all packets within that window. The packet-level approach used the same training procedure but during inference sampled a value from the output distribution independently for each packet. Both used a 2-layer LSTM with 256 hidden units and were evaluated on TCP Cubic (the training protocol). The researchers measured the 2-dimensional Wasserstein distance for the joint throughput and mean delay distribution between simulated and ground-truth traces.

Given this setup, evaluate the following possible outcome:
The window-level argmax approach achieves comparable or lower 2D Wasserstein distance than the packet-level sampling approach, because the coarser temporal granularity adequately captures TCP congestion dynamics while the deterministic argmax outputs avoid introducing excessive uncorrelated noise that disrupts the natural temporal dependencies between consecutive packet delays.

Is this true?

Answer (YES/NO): YES